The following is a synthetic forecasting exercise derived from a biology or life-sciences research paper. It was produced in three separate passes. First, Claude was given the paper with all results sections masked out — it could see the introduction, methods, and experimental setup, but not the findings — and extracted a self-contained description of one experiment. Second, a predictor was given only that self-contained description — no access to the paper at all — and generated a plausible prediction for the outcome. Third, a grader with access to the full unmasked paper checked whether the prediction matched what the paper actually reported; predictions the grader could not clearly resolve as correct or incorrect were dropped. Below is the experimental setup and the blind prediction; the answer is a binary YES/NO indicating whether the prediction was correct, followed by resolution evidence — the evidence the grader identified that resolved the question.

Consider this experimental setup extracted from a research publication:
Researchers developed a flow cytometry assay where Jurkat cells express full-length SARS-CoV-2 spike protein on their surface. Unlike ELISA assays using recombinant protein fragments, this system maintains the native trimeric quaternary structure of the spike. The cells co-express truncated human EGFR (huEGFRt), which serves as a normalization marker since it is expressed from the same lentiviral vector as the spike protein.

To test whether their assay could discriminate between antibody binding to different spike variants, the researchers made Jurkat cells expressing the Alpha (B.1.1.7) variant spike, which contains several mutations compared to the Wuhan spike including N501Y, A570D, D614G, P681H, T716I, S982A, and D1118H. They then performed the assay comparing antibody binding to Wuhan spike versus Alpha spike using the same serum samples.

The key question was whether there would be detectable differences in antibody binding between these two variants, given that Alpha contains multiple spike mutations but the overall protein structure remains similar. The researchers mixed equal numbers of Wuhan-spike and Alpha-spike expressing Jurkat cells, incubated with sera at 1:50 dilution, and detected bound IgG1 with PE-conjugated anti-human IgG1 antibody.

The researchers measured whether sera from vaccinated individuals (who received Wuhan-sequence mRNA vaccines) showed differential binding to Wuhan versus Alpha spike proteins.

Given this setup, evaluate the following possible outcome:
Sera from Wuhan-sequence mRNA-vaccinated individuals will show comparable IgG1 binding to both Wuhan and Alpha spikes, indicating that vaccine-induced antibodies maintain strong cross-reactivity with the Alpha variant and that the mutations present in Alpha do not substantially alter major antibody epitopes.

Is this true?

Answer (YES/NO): NO